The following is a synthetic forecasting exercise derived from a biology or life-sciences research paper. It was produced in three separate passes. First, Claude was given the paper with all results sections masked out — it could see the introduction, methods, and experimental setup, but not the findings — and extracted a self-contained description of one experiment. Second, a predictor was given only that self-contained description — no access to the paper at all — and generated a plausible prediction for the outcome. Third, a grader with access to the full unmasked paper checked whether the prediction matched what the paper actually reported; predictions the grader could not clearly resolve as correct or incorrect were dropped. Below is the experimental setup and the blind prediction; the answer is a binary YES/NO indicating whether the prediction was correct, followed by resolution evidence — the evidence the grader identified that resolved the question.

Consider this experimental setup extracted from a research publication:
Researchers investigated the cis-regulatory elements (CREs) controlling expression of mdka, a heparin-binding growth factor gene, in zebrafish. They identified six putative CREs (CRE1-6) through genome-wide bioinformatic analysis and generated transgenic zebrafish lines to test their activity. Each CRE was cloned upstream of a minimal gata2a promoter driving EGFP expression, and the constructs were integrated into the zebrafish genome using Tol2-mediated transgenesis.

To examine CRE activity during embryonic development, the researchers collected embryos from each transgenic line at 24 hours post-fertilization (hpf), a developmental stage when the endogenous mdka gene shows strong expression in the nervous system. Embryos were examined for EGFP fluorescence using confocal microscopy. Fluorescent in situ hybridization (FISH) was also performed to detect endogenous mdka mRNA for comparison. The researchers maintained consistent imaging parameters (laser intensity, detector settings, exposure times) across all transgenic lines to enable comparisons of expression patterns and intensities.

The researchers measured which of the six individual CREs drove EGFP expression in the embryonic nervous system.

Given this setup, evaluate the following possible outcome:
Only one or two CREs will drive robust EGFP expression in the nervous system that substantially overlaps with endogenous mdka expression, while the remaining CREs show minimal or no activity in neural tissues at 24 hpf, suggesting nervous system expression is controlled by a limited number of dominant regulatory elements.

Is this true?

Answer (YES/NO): NO